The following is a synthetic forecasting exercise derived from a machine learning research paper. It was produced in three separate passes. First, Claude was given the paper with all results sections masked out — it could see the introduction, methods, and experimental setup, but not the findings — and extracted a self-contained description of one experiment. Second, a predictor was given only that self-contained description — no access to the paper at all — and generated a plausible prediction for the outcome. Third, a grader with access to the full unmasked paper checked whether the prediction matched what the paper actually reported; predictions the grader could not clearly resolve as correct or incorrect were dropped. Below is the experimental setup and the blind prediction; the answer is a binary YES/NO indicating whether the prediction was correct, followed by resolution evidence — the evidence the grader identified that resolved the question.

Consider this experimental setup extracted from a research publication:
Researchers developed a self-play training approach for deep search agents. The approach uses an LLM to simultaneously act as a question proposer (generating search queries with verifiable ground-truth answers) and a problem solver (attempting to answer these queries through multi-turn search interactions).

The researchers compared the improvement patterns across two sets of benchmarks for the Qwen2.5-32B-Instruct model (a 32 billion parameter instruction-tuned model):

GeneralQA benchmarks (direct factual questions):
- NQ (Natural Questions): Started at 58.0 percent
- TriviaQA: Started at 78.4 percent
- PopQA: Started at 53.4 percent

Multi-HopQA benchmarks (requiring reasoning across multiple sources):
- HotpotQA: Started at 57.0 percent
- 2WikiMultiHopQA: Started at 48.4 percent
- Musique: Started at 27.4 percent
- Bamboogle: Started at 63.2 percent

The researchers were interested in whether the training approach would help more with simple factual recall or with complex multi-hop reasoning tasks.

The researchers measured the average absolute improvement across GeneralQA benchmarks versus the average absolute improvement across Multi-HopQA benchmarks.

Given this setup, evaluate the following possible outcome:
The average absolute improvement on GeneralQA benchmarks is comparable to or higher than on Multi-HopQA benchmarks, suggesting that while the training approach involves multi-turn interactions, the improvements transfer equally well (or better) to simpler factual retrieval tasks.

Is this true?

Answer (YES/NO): NO